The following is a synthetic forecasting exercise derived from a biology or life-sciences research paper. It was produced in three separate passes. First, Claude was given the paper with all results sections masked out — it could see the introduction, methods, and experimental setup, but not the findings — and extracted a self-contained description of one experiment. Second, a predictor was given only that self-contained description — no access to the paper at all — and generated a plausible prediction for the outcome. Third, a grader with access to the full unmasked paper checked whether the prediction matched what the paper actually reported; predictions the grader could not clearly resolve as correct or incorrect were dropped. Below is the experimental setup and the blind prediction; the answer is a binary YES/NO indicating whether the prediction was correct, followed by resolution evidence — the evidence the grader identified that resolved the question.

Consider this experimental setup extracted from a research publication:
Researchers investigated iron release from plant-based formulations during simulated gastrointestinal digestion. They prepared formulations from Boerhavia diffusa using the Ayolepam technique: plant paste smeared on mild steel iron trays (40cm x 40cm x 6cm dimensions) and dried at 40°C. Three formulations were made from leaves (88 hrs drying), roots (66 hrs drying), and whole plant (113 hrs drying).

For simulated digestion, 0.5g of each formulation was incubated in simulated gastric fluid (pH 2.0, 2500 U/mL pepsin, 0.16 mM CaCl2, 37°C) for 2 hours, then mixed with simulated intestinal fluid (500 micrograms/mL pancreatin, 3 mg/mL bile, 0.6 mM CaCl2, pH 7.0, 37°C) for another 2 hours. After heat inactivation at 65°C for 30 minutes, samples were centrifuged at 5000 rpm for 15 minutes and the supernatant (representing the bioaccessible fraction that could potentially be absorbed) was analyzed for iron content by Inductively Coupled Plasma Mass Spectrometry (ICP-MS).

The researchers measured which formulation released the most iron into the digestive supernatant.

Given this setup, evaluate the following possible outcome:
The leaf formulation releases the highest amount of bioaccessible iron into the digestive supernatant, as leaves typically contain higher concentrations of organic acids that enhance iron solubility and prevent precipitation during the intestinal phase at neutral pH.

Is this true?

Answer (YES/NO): NO